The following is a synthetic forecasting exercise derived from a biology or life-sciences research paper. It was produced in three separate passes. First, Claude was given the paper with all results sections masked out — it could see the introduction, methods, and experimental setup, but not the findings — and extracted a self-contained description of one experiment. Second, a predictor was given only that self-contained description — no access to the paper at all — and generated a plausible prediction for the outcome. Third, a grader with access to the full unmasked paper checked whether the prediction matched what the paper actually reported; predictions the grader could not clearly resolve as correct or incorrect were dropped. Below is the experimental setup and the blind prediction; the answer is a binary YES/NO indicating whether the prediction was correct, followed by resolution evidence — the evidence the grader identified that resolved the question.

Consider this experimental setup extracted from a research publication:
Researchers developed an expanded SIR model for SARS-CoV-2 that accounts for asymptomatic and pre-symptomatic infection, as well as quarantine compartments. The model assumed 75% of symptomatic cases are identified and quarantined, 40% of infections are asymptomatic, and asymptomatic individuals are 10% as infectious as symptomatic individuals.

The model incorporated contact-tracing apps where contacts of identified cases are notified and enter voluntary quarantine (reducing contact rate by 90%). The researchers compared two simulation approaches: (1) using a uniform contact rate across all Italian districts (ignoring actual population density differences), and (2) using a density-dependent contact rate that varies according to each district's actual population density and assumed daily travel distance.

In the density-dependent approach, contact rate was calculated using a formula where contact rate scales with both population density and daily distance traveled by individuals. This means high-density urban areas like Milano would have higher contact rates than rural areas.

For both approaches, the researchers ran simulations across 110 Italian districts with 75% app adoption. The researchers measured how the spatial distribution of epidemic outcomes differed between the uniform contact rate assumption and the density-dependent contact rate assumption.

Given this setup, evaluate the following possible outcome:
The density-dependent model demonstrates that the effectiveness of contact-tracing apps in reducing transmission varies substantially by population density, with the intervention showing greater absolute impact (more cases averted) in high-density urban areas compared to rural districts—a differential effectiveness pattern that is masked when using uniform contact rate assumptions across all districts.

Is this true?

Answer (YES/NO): NO